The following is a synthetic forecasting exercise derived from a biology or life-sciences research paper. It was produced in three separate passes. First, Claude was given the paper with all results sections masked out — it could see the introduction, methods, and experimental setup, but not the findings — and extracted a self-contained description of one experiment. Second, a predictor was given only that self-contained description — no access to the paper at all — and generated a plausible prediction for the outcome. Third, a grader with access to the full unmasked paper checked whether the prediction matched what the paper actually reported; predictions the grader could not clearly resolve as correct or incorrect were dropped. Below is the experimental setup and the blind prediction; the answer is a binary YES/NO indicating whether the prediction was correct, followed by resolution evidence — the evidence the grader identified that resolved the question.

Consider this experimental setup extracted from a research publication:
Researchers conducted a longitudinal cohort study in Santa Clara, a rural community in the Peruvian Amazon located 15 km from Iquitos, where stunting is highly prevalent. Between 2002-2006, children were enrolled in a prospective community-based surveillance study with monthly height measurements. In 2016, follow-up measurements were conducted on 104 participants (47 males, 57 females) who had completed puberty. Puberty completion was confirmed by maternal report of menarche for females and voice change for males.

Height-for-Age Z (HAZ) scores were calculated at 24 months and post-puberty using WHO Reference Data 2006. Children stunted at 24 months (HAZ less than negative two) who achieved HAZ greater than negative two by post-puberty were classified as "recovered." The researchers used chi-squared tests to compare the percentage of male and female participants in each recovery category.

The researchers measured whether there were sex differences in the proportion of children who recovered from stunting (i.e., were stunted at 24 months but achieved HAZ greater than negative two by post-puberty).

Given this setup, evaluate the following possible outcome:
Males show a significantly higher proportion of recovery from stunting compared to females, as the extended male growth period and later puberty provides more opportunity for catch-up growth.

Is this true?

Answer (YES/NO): NO